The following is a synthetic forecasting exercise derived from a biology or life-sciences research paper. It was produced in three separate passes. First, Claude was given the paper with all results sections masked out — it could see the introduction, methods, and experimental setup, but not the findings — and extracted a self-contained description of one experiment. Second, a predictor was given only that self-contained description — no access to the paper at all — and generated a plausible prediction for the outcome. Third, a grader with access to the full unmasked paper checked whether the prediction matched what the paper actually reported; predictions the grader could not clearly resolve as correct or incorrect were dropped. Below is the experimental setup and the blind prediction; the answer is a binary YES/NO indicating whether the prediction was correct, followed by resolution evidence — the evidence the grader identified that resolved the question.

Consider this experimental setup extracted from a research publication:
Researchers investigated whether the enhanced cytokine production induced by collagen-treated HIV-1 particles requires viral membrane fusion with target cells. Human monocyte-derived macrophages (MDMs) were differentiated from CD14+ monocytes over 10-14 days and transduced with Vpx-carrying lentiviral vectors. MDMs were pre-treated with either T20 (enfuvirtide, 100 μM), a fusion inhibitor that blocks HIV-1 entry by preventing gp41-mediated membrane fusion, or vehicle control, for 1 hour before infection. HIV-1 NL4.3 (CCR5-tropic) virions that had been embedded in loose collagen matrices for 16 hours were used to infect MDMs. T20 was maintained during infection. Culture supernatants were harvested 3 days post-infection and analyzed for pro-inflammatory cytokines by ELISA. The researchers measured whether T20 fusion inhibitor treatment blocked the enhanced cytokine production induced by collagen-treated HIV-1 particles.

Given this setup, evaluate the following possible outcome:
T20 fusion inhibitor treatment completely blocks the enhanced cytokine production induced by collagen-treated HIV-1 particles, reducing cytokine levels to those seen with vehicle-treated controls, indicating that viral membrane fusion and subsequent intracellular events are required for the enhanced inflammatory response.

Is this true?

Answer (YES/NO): NO